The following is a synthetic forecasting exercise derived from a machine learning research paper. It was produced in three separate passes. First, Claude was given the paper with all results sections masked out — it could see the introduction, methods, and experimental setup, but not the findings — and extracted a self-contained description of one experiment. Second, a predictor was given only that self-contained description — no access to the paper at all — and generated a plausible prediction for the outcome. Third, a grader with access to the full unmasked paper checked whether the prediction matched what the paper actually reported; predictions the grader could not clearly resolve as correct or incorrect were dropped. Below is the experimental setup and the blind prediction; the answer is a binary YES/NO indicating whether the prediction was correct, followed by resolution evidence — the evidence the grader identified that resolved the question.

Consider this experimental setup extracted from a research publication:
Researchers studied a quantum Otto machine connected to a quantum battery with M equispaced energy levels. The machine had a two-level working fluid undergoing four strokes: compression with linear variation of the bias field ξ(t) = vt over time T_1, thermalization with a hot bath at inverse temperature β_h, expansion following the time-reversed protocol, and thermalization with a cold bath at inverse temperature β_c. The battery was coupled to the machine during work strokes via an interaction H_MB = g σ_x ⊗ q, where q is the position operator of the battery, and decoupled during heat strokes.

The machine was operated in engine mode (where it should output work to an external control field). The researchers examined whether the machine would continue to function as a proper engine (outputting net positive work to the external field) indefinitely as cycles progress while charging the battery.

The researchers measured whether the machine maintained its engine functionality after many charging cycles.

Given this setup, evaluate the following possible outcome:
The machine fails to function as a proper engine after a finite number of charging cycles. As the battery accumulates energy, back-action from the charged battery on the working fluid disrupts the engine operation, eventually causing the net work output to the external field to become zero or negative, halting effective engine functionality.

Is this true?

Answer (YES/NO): YES